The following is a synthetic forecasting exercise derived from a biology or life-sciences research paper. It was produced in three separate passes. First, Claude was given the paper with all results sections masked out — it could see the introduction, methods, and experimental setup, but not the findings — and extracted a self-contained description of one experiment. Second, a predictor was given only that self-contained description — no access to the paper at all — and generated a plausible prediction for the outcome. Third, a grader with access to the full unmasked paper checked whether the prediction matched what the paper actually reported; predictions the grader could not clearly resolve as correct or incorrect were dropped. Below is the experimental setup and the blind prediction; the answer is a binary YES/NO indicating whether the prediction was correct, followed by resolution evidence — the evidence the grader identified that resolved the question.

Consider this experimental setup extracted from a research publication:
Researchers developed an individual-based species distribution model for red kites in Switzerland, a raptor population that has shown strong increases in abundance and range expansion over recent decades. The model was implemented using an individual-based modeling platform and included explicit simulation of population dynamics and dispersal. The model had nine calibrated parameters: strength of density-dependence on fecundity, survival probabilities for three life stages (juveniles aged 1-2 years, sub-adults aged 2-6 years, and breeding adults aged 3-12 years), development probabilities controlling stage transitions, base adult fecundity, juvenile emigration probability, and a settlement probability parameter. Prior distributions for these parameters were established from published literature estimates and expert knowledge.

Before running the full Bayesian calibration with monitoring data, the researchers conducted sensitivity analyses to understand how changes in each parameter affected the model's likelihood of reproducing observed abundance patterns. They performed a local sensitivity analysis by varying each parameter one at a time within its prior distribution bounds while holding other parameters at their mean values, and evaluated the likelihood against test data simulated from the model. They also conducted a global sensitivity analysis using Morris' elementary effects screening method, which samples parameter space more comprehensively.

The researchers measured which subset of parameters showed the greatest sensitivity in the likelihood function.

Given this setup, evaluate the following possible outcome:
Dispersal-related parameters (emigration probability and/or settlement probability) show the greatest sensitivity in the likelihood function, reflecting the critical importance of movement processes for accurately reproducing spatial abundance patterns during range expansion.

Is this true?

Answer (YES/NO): NO